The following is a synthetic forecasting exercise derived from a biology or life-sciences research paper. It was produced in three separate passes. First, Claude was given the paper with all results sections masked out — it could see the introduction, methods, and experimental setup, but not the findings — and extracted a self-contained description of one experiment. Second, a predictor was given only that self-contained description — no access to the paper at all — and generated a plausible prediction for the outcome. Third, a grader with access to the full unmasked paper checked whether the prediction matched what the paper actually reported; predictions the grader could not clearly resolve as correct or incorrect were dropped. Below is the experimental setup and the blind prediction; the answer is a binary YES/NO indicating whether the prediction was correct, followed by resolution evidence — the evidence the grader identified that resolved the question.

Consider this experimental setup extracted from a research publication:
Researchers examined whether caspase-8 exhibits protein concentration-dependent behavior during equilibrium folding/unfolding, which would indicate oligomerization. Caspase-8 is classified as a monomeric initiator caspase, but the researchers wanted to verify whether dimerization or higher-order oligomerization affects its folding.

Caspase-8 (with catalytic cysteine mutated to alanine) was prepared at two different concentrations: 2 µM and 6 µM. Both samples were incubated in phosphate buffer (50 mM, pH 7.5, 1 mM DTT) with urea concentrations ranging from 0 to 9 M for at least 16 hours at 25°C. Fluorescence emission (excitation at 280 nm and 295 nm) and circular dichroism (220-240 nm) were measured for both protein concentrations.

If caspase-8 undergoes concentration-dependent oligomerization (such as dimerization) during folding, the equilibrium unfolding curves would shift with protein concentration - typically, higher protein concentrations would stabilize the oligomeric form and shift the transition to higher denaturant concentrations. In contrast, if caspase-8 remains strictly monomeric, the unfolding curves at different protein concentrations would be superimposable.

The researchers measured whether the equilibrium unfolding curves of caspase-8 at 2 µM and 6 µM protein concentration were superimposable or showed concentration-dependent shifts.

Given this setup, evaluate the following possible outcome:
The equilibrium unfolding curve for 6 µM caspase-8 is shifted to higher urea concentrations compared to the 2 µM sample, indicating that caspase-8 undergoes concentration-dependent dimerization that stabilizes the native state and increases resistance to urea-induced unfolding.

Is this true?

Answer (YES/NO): NO